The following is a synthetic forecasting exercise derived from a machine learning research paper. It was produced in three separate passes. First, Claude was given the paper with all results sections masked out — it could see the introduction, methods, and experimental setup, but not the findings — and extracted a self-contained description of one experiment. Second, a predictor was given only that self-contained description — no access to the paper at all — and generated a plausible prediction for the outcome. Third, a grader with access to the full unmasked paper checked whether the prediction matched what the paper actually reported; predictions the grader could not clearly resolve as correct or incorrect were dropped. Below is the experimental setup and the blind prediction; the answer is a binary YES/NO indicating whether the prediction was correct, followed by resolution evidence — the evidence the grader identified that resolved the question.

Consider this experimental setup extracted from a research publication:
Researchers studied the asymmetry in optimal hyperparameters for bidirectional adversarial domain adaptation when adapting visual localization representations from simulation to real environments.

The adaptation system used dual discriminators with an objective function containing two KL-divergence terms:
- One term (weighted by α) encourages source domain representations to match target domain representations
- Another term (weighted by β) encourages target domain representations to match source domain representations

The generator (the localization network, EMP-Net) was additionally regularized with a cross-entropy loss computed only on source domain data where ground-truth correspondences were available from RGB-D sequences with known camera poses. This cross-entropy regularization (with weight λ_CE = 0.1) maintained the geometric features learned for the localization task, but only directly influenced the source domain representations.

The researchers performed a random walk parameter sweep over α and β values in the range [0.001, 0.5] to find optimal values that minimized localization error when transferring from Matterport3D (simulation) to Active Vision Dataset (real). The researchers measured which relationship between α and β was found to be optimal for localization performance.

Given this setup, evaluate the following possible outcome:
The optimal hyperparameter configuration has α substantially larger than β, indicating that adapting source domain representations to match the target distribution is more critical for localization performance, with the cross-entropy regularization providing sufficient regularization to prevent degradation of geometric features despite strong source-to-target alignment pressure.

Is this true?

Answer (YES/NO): NO